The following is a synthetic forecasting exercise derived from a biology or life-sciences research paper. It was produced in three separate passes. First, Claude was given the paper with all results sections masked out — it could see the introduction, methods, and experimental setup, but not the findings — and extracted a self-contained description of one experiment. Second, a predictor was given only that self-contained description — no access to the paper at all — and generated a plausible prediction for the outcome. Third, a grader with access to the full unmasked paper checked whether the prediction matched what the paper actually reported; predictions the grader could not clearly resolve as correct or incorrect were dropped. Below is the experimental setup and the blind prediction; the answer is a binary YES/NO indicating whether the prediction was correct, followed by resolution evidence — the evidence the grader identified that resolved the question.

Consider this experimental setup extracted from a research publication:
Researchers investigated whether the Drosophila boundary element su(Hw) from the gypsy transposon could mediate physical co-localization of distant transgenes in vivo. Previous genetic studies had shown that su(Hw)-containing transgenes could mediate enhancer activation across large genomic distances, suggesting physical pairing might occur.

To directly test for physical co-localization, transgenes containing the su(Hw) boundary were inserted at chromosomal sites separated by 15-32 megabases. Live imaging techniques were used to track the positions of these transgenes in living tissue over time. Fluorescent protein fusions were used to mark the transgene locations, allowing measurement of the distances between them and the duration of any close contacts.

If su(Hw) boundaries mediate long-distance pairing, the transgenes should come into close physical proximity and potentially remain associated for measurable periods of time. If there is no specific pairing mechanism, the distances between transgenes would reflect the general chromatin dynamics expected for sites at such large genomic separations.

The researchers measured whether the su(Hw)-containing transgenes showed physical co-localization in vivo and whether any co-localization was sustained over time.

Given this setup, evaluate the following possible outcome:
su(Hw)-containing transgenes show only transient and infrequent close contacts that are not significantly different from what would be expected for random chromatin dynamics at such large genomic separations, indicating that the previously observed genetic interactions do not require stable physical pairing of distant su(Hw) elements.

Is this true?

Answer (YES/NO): NO